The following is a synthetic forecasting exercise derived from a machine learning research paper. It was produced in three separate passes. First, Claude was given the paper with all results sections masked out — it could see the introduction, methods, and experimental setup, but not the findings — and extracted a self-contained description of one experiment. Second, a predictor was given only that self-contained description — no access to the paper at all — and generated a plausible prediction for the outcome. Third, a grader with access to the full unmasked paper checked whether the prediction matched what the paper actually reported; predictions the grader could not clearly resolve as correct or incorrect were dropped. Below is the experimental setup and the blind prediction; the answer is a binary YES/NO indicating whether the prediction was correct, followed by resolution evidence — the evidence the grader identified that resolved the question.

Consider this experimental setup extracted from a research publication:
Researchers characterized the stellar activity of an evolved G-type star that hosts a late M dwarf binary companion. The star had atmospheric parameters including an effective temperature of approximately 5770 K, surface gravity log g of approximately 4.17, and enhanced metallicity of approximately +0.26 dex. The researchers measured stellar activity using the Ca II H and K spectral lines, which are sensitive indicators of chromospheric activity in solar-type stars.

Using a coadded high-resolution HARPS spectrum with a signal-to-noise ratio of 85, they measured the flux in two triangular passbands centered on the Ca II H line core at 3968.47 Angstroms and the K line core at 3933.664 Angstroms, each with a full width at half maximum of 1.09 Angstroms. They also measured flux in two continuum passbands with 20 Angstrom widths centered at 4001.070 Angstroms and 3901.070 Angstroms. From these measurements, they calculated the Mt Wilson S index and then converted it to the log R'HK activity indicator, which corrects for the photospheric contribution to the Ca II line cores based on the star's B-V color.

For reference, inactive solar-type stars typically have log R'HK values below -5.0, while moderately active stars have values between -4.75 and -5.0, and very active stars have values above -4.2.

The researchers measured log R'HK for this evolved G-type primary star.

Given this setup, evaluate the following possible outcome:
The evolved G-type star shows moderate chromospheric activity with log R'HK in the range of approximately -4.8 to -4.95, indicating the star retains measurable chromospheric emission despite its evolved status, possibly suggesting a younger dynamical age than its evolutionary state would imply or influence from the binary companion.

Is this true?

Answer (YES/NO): NO